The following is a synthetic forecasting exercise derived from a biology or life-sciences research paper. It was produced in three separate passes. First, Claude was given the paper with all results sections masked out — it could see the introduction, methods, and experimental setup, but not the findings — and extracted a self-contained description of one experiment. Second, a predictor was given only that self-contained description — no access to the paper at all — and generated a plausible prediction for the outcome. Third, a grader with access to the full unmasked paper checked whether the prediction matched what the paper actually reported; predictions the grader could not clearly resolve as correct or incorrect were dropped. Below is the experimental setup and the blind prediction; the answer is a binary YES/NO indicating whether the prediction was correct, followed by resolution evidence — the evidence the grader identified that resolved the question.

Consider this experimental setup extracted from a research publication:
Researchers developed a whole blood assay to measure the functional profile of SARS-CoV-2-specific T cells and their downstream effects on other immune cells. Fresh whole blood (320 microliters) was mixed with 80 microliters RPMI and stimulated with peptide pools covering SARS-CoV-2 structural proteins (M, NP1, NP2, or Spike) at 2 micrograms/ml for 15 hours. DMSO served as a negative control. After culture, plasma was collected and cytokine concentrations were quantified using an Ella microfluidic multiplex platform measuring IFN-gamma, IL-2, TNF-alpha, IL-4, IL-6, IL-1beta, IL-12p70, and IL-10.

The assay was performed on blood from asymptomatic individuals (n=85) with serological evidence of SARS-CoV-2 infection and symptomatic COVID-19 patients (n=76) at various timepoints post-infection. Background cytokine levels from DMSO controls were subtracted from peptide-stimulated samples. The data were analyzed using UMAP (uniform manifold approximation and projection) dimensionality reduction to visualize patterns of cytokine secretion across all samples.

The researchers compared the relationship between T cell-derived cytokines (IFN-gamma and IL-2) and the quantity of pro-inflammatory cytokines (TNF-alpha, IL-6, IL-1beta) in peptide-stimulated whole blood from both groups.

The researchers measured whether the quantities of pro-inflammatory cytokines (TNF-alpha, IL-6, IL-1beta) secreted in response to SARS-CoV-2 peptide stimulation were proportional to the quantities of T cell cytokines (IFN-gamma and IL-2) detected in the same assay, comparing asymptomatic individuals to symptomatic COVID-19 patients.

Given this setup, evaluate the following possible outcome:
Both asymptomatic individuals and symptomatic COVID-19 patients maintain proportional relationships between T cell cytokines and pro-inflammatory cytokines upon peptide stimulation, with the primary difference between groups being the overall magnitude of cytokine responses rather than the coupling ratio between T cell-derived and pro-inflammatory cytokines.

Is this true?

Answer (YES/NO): NO